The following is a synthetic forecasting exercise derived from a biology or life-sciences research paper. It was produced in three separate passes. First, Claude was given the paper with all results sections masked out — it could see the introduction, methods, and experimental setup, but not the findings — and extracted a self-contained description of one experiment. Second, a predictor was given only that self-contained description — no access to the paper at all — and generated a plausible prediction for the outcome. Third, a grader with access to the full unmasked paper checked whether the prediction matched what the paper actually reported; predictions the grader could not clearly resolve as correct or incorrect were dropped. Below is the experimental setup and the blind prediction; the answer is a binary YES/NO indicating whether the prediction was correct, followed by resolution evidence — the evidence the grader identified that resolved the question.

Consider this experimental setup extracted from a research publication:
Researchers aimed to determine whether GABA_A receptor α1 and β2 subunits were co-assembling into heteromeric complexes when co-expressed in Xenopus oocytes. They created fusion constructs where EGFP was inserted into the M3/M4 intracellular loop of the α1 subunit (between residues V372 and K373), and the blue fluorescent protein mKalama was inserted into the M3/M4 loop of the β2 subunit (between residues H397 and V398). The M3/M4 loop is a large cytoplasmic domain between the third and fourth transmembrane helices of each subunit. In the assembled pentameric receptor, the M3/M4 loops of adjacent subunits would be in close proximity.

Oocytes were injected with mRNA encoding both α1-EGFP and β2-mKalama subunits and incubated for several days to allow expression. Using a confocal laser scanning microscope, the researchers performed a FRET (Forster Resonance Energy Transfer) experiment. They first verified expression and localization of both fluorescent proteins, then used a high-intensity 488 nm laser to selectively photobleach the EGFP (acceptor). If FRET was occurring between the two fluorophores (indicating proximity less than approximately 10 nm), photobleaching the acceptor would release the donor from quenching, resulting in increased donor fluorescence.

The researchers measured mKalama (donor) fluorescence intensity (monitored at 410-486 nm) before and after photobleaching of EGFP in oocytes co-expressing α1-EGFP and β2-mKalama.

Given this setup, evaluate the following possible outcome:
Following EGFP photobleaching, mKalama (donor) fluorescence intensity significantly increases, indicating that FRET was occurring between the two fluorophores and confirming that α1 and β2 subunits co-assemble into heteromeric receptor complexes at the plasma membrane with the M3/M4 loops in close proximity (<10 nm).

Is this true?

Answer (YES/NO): YES